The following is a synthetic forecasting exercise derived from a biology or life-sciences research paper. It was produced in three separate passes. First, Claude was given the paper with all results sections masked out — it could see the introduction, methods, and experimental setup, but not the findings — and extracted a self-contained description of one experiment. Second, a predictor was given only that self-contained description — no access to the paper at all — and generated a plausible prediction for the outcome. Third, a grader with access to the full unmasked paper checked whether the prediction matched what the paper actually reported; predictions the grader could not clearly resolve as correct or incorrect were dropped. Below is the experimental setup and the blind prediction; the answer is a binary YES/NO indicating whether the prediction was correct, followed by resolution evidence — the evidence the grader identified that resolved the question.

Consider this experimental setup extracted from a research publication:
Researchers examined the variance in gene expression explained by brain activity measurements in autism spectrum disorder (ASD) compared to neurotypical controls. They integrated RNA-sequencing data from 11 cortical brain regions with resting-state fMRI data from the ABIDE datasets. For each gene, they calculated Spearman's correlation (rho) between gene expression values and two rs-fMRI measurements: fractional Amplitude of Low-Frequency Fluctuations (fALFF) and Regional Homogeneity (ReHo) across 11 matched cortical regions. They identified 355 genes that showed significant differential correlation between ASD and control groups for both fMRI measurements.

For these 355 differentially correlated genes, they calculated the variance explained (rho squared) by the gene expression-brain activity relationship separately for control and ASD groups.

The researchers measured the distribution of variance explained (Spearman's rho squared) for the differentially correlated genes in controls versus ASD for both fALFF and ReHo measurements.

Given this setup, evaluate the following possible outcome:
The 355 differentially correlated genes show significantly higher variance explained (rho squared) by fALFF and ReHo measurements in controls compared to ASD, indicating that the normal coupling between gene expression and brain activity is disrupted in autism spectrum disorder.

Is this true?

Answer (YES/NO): YES